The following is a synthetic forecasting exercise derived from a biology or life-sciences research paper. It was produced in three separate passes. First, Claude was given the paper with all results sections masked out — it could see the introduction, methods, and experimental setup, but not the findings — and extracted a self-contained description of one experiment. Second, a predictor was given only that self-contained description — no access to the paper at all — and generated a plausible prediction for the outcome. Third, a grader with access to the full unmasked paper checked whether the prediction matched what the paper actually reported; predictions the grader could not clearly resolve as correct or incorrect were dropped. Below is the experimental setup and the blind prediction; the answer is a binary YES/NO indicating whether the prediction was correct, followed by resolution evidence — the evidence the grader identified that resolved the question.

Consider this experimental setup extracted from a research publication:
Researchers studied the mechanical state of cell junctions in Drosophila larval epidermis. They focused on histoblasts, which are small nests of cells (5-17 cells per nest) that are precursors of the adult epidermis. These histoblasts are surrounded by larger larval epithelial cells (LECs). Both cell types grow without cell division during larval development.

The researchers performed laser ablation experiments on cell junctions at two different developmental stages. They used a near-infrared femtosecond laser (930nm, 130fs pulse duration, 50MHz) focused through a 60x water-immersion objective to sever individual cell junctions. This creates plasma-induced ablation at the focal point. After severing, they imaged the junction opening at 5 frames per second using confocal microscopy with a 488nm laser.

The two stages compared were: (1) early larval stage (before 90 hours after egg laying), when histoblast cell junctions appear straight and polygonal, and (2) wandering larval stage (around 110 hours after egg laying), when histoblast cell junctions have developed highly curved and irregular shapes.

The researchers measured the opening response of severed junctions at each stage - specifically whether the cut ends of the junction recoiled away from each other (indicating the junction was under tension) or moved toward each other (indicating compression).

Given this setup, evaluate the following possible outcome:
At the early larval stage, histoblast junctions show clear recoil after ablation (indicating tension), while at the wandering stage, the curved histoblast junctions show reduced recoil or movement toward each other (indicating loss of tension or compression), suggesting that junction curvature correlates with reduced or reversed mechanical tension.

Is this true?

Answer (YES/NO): NO